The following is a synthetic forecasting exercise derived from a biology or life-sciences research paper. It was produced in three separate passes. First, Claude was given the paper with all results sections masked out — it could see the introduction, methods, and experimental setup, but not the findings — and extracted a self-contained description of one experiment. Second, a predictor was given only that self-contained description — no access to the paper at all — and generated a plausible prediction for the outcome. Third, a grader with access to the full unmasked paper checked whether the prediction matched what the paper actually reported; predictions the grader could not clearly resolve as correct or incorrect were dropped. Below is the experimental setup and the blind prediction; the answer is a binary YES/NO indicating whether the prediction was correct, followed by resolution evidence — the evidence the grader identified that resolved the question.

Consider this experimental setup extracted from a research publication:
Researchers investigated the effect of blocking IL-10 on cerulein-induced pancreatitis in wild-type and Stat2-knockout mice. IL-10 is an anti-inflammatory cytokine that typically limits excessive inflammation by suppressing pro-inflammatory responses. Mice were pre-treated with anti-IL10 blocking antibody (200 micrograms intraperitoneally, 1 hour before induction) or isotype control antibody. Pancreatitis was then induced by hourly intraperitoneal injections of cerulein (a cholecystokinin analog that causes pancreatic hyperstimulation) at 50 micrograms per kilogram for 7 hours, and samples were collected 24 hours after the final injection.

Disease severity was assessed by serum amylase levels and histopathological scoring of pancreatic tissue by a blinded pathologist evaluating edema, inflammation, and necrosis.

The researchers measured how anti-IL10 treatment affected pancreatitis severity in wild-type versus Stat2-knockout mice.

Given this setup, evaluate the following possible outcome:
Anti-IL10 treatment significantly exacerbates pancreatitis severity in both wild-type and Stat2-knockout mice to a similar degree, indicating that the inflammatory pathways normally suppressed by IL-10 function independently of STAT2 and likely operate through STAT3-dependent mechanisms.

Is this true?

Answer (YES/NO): NO